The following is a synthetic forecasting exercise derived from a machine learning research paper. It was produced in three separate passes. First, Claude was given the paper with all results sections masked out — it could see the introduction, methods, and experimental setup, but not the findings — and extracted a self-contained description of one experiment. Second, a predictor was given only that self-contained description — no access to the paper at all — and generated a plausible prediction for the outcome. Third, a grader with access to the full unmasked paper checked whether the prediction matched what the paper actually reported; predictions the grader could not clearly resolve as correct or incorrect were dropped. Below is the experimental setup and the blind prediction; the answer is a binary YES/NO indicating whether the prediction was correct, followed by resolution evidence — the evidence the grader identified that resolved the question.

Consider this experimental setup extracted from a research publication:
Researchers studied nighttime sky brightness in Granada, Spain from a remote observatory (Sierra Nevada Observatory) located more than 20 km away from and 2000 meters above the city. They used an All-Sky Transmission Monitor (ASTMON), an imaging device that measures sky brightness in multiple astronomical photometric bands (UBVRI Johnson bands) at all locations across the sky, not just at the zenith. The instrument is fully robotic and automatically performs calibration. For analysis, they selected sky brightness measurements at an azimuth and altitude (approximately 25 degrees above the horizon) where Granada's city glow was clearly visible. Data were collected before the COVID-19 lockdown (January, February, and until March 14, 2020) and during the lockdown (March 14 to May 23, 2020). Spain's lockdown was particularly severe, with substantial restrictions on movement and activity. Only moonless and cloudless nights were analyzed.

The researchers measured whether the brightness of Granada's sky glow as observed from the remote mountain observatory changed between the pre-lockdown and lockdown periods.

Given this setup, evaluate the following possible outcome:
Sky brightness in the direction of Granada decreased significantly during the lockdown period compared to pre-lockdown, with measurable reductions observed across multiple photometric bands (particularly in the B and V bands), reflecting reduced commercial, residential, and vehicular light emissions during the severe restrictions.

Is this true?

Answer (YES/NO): NO